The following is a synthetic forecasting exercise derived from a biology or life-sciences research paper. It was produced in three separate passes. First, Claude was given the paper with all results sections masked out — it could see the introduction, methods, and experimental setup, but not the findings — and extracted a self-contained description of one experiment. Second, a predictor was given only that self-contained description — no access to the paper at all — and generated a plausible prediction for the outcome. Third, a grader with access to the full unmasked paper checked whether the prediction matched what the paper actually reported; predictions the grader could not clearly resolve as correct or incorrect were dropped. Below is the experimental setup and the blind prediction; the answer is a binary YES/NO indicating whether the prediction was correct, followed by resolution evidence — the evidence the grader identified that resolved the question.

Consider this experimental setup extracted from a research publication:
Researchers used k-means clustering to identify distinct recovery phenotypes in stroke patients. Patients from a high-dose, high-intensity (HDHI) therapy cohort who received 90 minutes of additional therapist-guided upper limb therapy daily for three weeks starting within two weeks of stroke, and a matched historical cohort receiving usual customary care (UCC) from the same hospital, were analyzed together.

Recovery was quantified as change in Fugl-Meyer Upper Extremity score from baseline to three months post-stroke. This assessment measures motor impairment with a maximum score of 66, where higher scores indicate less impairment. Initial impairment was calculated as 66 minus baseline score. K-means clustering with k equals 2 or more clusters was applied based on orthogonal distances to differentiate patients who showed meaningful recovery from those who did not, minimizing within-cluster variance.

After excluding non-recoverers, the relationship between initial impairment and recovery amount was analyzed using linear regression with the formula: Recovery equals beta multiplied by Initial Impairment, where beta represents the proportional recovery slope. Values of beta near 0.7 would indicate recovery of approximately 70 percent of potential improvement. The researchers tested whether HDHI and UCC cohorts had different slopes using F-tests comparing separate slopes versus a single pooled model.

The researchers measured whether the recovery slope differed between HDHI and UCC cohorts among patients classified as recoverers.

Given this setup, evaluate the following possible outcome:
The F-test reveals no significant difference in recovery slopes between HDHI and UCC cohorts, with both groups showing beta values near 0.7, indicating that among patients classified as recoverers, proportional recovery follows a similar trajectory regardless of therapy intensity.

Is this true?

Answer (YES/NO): YES